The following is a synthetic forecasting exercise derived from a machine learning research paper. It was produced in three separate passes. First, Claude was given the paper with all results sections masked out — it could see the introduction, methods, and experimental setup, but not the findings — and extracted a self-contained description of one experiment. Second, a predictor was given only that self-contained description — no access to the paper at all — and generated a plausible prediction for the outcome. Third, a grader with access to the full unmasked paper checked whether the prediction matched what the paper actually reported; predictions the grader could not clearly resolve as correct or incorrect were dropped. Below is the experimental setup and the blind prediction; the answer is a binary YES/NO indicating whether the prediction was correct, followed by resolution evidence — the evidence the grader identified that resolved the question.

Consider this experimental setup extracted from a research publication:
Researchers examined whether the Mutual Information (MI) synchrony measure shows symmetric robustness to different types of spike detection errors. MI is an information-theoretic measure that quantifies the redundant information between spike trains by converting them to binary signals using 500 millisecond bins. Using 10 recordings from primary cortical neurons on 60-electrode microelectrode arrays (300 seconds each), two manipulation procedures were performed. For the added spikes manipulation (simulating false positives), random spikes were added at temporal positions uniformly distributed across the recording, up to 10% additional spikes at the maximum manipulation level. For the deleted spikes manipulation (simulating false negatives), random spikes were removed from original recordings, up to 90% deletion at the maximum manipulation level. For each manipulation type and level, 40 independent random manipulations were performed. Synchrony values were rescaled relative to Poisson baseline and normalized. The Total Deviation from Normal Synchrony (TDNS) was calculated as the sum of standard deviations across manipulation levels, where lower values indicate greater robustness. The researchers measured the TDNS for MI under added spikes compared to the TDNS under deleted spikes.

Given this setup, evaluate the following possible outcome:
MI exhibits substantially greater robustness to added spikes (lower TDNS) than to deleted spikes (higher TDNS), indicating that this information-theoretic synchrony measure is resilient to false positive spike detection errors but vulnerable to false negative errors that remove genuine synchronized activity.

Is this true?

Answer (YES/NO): NO